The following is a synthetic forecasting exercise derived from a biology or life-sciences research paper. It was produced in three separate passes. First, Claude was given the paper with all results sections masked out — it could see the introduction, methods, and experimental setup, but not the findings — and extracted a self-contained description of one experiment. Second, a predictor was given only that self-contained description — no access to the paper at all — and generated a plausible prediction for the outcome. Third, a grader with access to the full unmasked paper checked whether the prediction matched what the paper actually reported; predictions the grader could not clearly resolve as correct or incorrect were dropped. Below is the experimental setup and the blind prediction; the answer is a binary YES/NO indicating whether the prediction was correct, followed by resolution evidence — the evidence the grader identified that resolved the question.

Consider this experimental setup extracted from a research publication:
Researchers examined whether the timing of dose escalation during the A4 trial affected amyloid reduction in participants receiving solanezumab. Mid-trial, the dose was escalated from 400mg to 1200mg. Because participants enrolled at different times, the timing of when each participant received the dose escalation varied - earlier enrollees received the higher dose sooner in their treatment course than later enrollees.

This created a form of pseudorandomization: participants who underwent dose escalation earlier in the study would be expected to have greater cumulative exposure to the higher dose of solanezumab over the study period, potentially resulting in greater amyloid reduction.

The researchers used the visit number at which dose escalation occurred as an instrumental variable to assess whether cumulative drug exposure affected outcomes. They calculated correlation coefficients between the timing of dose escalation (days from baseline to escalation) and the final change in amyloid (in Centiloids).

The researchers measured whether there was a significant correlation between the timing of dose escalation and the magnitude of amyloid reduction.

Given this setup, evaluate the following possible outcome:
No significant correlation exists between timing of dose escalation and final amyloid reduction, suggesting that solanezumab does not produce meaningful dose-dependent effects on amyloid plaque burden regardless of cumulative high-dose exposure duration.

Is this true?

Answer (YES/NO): YES